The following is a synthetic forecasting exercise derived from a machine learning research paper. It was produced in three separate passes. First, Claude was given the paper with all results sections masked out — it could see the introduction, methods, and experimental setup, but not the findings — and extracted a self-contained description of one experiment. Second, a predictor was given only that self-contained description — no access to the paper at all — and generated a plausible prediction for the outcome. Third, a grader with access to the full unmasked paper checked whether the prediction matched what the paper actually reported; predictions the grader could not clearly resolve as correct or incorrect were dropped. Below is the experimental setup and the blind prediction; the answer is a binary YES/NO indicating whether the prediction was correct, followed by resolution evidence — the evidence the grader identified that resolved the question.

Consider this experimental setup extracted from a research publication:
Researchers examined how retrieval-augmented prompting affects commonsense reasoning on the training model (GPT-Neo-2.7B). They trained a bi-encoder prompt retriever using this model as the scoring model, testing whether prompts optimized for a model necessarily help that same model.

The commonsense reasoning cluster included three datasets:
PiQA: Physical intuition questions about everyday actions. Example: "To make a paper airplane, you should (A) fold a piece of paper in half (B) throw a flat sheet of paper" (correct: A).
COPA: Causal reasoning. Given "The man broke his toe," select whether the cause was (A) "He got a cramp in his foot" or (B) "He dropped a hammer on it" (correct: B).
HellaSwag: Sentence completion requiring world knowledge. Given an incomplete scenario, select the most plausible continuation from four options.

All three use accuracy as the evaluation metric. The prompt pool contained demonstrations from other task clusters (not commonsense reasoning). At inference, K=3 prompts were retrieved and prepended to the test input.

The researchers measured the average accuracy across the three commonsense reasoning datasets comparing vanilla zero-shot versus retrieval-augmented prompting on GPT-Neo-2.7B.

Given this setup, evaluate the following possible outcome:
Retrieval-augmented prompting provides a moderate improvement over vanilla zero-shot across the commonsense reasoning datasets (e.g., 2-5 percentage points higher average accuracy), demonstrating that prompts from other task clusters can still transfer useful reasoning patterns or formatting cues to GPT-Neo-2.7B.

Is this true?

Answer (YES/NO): NO